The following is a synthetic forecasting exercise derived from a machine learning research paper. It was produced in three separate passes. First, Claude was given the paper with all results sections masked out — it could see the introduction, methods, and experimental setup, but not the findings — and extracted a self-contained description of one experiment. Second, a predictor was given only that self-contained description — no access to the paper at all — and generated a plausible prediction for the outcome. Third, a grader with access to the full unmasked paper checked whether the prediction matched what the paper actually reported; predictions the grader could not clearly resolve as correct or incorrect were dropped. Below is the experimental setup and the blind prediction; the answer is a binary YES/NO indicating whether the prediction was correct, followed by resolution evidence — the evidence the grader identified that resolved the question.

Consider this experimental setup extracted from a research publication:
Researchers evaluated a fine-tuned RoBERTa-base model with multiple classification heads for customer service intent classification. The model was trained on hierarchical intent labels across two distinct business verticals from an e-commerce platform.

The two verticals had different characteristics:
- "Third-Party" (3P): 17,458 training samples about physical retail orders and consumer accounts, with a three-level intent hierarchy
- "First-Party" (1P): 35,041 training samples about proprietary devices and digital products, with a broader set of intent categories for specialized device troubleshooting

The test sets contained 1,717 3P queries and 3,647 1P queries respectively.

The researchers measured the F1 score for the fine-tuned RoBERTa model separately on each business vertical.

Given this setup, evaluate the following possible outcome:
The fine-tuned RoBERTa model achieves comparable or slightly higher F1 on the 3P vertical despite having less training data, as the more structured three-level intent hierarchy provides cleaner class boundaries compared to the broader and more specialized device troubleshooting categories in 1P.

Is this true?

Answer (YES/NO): NO